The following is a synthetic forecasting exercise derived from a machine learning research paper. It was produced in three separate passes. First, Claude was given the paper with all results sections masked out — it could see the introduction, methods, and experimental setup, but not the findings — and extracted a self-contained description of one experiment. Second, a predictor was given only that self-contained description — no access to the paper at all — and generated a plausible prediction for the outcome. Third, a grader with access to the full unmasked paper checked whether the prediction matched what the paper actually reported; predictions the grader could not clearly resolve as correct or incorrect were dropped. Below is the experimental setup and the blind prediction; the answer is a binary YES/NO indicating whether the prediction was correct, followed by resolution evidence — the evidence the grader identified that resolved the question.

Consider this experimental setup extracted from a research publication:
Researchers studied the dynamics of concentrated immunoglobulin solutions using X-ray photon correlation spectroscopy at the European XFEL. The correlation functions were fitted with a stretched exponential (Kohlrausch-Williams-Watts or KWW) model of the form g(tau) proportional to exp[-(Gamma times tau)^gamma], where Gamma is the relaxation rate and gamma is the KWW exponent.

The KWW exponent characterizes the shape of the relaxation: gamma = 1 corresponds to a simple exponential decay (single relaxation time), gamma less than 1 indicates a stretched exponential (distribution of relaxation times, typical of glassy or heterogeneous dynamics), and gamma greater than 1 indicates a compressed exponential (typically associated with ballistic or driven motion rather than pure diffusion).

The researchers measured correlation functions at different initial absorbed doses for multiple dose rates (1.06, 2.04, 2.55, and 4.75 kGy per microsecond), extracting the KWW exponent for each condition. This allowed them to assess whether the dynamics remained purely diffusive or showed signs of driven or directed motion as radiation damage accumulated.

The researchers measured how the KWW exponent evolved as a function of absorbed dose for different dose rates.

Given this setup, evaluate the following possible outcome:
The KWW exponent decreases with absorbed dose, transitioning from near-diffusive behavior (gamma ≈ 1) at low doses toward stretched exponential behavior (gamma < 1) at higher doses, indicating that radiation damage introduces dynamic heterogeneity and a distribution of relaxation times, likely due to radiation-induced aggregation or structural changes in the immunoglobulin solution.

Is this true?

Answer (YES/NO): YES